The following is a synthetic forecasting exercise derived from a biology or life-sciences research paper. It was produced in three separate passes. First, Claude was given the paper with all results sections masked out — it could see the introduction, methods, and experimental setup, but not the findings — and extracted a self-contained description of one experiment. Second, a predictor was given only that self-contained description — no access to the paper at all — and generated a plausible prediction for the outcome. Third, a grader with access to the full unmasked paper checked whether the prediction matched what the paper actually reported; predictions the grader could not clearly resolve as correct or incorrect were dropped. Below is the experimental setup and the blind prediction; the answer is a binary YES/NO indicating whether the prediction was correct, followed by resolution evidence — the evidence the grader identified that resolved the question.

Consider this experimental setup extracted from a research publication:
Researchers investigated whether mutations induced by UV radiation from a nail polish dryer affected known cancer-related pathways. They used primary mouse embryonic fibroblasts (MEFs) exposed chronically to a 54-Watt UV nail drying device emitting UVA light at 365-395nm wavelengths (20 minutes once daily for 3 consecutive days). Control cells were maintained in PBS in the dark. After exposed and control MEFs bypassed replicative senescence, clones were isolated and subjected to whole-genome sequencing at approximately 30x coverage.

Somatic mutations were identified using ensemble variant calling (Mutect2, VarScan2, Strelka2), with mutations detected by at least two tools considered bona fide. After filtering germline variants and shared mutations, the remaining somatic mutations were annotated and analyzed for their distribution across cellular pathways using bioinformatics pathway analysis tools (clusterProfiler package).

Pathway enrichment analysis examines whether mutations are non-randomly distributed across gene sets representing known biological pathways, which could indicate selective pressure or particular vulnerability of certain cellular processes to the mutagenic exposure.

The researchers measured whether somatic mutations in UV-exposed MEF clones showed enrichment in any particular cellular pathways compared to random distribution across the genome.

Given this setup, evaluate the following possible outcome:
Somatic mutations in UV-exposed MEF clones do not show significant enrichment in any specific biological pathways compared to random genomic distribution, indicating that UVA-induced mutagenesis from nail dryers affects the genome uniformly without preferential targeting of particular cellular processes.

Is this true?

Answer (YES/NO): NO